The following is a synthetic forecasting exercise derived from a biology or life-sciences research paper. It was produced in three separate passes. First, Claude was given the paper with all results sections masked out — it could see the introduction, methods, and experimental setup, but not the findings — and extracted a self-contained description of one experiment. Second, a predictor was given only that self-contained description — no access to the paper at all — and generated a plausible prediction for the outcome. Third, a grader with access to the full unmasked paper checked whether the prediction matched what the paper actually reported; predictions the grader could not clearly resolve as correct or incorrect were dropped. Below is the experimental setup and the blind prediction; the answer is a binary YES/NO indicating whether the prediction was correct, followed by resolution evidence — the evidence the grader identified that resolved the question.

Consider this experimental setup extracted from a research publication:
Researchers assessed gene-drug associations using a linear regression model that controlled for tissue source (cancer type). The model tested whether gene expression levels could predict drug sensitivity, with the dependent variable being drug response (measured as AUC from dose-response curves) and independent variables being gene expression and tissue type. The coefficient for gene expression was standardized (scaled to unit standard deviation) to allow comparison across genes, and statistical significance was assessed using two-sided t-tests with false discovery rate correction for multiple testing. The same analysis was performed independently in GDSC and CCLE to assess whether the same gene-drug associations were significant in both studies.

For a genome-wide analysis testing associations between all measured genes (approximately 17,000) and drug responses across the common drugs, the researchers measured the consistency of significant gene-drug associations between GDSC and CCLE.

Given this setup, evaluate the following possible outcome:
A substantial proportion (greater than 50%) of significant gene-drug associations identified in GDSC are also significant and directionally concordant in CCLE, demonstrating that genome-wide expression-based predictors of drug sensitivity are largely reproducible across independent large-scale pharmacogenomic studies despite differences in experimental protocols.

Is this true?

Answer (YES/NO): NO